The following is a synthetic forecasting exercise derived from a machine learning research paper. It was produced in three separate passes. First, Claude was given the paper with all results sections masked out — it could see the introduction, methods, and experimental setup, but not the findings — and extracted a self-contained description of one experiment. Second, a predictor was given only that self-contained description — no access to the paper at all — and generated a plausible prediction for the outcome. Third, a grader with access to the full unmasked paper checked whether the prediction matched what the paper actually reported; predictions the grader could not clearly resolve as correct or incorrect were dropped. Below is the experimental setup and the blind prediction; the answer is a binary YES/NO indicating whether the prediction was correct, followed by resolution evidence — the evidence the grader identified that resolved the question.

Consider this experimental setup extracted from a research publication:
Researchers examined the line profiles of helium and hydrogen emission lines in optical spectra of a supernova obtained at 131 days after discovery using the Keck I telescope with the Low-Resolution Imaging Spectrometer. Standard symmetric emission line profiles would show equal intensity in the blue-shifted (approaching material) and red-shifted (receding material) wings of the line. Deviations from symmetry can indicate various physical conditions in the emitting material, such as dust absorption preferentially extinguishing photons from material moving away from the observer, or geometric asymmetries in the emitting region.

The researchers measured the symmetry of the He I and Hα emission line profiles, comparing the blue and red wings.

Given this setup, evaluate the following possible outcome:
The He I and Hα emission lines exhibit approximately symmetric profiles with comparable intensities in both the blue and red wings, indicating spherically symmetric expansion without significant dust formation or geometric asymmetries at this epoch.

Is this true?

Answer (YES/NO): NO